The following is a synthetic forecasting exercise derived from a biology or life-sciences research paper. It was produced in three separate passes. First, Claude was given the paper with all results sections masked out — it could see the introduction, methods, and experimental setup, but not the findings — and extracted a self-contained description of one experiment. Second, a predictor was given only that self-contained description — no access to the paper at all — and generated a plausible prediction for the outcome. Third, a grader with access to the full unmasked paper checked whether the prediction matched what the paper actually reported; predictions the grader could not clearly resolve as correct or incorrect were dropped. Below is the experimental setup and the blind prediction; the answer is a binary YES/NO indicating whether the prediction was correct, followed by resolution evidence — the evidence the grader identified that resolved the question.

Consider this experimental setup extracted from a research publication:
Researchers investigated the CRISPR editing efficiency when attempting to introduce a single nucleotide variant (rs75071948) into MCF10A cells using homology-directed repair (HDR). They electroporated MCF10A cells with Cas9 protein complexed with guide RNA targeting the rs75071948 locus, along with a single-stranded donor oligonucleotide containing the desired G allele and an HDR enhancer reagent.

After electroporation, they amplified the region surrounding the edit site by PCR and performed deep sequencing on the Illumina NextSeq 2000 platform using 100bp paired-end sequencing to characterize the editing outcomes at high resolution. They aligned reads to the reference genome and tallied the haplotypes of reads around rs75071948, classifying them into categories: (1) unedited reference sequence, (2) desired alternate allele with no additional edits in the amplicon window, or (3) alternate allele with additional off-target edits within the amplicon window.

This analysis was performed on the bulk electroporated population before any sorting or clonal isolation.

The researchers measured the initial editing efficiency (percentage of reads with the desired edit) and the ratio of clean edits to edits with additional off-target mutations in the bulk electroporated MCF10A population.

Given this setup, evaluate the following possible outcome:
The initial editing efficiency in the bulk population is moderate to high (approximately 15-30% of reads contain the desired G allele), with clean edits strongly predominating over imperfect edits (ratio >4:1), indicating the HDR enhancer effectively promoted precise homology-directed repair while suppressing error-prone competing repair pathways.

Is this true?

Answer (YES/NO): NO